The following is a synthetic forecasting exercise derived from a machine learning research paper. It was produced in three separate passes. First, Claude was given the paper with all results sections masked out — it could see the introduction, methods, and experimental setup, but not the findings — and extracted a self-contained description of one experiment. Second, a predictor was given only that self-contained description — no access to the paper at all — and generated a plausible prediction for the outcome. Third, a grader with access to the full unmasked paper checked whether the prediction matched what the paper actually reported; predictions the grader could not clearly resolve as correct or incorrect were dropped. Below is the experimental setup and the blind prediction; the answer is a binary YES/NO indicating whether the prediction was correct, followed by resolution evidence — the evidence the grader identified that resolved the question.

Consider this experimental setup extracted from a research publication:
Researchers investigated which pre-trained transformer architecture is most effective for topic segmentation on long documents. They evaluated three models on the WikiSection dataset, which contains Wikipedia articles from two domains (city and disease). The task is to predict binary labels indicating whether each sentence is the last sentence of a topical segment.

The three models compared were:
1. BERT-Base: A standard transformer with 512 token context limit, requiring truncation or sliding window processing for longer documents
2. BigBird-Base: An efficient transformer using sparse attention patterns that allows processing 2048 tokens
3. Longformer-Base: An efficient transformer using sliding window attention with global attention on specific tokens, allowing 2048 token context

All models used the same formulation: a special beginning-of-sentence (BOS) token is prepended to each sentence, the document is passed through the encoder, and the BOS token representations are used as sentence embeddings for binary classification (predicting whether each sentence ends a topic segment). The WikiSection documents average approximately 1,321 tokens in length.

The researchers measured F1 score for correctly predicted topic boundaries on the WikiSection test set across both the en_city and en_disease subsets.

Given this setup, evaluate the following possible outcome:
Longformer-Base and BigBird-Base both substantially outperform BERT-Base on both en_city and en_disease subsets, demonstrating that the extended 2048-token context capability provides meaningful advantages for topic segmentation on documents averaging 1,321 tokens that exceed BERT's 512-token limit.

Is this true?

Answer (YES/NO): YES